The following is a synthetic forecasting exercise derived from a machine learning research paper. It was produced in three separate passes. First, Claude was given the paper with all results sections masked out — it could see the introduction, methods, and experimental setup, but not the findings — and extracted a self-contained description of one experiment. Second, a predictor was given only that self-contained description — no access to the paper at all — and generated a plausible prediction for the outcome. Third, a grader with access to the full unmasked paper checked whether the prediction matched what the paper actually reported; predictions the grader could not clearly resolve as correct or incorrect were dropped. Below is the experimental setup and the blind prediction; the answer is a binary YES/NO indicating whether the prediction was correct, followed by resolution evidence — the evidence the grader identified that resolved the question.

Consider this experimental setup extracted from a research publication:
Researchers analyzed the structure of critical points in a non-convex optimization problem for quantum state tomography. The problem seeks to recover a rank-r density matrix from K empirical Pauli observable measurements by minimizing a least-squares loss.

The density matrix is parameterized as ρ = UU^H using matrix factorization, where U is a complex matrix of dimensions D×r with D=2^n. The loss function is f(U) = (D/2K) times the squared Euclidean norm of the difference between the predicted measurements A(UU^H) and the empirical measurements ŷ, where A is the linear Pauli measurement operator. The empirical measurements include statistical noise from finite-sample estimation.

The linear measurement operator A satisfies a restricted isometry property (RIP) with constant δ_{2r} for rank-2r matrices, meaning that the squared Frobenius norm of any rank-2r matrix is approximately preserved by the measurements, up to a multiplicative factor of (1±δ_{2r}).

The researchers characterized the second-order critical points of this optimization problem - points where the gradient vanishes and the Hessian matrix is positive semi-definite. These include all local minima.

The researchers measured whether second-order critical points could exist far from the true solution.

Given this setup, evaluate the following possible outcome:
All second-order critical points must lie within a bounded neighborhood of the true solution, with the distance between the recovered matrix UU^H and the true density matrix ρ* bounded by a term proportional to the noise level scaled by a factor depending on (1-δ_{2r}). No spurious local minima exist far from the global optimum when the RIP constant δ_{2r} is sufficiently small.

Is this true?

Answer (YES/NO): NO